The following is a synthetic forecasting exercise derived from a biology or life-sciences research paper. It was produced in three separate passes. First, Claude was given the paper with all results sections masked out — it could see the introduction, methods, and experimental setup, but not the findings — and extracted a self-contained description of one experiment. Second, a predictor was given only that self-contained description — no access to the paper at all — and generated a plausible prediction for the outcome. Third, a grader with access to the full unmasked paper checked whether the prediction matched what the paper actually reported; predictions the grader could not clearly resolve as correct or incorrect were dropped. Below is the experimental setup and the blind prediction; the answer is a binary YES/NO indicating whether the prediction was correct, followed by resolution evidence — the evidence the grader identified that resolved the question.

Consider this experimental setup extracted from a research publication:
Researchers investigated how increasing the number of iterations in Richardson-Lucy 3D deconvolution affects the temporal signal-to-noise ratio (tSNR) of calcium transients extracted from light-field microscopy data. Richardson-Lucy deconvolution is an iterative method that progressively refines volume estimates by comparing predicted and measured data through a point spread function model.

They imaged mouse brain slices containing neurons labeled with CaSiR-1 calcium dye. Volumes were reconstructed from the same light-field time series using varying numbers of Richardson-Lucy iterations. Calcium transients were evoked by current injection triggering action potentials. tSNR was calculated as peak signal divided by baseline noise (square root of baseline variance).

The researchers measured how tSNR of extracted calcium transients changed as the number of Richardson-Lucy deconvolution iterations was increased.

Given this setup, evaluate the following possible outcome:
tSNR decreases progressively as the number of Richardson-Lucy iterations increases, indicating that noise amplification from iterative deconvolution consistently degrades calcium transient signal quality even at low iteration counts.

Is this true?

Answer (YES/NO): NO